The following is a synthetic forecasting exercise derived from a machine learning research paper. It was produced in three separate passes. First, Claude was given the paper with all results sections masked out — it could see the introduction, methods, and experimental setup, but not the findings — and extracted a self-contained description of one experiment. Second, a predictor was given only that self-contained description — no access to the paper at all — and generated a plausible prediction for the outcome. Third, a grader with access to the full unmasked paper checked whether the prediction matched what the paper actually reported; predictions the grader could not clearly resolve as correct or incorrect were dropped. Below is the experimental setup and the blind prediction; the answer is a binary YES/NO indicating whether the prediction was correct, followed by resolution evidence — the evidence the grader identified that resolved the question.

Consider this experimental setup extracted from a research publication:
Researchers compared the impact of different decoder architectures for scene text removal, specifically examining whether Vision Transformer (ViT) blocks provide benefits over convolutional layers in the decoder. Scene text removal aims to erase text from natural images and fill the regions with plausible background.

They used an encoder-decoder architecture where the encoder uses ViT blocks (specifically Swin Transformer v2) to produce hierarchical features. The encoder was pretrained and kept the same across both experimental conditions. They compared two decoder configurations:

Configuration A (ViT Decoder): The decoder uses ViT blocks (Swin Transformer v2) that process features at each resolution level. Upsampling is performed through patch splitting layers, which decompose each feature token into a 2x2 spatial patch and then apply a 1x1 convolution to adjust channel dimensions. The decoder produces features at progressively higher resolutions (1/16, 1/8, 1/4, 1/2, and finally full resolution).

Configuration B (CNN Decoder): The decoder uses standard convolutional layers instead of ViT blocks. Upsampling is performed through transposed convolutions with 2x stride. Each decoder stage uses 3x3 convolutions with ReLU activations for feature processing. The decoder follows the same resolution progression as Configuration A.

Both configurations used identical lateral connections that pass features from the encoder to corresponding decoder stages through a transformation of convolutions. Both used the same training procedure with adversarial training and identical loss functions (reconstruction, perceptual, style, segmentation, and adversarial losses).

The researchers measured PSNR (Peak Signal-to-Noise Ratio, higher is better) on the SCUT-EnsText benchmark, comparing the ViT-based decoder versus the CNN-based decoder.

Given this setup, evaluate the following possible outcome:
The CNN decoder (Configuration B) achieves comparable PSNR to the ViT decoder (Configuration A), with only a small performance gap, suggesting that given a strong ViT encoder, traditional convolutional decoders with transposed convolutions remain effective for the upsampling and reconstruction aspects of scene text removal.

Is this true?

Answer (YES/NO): NO